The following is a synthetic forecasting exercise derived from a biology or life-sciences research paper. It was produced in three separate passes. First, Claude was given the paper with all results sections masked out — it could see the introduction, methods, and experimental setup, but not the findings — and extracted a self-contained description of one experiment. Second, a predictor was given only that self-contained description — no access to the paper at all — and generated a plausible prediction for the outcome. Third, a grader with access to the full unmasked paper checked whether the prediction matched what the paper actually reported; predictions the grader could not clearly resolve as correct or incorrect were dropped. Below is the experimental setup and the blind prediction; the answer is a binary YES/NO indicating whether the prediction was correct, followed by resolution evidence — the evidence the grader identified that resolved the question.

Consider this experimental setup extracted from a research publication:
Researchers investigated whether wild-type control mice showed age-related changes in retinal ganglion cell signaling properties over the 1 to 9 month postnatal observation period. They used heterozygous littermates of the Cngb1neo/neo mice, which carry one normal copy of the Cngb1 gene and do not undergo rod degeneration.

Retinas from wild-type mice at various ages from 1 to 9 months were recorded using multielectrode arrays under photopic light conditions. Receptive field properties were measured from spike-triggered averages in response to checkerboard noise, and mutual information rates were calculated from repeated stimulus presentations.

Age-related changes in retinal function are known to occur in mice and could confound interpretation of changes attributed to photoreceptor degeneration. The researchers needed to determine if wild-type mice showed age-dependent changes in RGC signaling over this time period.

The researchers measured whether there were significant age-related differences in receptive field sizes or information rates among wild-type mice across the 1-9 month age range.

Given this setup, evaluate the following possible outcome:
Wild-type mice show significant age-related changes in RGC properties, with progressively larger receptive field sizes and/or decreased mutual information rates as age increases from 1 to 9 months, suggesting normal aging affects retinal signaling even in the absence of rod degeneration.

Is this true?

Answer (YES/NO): NO